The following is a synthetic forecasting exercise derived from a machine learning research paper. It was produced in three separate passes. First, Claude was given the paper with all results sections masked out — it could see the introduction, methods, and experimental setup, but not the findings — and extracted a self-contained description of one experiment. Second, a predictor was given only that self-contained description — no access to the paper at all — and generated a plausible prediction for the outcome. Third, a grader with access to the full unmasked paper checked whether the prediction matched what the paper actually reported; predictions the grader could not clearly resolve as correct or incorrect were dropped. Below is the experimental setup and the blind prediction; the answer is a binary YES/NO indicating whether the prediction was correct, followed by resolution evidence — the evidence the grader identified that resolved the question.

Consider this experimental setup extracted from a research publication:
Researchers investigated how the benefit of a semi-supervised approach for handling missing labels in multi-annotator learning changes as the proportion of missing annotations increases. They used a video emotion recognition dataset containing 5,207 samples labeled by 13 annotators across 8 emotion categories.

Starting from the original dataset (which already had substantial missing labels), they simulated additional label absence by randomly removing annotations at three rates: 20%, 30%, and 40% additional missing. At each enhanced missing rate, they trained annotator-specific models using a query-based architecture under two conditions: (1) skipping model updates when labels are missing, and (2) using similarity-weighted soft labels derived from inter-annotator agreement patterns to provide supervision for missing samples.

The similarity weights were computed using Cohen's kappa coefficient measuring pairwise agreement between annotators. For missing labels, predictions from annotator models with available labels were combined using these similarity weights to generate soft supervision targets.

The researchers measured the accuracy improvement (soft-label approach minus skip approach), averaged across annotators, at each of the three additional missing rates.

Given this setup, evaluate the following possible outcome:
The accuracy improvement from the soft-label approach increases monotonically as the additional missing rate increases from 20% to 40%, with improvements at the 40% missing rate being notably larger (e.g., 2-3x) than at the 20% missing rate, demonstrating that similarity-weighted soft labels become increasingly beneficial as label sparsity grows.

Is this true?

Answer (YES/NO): NO